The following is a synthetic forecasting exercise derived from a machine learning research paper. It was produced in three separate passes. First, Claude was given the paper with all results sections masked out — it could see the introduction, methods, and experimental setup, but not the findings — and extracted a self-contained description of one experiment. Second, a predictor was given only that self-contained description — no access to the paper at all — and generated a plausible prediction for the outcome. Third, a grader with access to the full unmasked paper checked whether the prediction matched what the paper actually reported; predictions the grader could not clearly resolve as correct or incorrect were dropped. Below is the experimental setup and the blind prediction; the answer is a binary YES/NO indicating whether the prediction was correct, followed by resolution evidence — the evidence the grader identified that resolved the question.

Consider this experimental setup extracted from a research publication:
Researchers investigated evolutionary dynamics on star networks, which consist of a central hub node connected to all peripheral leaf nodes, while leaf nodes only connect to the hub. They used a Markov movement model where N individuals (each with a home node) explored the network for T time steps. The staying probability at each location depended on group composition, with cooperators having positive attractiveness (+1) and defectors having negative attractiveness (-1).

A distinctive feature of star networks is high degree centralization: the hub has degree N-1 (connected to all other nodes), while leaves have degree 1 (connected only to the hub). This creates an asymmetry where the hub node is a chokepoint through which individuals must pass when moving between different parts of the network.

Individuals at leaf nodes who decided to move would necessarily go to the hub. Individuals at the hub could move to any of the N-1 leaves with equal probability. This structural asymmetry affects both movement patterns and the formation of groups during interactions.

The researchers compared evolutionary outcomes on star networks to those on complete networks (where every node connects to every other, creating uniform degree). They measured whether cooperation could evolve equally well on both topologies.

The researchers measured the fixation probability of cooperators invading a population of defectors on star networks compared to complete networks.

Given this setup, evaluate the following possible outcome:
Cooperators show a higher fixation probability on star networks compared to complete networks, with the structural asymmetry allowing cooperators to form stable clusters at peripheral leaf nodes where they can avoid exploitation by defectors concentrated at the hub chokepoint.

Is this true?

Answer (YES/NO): NO